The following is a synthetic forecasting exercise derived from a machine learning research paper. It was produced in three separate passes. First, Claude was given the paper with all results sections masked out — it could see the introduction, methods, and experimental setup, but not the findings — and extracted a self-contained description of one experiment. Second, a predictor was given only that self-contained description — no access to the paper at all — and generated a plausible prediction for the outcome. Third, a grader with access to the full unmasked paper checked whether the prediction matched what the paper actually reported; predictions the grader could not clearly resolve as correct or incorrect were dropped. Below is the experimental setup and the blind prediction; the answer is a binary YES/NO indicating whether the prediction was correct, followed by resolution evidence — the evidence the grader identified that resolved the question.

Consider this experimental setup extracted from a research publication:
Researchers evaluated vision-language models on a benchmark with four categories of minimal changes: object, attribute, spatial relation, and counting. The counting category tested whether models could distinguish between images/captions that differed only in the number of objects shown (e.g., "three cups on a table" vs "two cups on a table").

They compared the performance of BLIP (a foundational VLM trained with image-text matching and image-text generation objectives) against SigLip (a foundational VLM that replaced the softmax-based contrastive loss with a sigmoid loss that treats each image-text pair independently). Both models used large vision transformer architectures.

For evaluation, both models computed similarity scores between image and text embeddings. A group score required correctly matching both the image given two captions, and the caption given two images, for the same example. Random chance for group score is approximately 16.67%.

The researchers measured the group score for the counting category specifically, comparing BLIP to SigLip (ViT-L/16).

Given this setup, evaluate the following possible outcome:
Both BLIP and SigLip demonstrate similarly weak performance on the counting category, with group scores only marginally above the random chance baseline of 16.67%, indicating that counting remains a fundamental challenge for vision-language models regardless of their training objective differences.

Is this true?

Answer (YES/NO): NO